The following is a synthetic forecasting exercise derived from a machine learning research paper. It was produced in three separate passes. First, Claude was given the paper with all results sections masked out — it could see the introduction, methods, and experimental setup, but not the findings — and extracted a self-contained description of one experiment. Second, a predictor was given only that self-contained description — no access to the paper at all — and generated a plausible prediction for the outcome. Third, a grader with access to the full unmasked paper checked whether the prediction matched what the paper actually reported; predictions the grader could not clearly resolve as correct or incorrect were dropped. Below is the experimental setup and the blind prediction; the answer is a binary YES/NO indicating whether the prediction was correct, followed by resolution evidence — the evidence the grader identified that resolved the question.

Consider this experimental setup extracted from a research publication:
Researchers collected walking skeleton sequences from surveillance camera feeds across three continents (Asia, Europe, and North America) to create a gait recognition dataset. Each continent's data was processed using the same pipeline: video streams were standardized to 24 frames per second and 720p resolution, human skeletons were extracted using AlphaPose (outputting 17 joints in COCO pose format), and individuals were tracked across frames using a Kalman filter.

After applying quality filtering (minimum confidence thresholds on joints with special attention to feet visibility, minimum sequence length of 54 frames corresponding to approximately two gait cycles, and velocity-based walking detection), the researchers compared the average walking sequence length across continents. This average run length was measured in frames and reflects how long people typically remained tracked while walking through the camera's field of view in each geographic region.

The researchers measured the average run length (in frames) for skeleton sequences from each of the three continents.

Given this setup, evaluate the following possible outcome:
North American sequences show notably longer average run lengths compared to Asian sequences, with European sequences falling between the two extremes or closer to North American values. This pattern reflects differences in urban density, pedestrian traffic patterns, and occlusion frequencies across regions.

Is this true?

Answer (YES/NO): NO